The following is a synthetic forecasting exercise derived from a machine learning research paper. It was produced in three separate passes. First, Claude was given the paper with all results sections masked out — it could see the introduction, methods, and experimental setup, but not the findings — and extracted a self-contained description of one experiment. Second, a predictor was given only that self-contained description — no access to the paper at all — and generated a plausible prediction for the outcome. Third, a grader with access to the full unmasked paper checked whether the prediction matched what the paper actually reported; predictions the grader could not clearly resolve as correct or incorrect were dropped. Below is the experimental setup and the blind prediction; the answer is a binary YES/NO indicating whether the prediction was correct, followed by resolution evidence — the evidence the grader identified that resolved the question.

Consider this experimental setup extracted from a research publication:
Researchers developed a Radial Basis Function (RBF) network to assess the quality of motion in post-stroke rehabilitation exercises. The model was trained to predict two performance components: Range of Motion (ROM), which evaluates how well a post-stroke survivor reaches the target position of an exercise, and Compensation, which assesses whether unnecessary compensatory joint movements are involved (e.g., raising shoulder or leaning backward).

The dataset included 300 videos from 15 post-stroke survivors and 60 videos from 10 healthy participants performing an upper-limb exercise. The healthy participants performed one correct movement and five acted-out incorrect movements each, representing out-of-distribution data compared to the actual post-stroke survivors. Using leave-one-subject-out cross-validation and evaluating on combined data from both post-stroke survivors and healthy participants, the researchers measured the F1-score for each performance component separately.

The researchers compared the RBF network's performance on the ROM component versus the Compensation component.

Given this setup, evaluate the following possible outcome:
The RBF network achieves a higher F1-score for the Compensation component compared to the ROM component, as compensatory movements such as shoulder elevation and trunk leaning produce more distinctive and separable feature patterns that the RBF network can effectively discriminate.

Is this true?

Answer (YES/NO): NO